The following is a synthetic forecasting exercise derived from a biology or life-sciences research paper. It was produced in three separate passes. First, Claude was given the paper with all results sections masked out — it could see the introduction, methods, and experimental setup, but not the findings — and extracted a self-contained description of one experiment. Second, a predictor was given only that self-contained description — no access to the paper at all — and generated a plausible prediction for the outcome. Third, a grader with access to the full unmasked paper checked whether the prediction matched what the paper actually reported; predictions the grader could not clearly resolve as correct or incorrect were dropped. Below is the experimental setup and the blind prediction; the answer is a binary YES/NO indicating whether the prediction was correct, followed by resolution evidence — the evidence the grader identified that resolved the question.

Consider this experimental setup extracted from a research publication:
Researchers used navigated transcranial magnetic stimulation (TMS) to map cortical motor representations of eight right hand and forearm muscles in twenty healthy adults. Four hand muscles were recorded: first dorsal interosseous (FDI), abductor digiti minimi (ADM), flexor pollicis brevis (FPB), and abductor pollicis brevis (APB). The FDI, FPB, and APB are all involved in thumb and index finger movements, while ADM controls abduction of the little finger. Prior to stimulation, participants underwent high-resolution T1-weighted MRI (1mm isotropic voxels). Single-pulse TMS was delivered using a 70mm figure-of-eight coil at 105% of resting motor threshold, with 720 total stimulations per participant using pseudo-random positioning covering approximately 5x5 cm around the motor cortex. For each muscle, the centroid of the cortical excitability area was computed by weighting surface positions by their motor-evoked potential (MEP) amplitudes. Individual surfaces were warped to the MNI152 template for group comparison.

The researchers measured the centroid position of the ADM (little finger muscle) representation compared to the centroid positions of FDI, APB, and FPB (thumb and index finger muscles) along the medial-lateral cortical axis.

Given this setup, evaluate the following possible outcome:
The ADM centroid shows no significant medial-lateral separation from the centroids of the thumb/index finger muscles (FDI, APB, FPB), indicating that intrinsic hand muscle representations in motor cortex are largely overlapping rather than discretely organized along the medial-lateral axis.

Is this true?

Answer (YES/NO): NO